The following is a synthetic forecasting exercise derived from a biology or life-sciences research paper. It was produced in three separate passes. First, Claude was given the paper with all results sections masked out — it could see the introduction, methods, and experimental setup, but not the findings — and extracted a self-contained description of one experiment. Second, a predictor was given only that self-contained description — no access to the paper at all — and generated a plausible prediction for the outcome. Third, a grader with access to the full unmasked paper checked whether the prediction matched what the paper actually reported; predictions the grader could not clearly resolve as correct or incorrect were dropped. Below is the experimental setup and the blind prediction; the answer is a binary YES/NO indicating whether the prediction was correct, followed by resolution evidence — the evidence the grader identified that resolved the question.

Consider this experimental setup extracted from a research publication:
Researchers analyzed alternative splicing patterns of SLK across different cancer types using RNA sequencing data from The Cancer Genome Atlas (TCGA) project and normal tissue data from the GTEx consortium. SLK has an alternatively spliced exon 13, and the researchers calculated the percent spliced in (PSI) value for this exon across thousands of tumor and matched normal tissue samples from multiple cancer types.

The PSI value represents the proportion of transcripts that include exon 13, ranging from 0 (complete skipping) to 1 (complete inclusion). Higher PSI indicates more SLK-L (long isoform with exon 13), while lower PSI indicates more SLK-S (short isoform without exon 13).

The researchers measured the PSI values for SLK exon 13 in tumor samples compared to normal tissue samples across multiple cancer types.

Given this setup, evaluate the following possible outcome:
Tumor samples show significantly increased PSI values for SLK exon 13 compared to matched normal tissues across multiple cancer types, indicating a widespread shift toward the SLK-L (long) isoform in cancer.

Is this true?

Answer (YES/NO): YES